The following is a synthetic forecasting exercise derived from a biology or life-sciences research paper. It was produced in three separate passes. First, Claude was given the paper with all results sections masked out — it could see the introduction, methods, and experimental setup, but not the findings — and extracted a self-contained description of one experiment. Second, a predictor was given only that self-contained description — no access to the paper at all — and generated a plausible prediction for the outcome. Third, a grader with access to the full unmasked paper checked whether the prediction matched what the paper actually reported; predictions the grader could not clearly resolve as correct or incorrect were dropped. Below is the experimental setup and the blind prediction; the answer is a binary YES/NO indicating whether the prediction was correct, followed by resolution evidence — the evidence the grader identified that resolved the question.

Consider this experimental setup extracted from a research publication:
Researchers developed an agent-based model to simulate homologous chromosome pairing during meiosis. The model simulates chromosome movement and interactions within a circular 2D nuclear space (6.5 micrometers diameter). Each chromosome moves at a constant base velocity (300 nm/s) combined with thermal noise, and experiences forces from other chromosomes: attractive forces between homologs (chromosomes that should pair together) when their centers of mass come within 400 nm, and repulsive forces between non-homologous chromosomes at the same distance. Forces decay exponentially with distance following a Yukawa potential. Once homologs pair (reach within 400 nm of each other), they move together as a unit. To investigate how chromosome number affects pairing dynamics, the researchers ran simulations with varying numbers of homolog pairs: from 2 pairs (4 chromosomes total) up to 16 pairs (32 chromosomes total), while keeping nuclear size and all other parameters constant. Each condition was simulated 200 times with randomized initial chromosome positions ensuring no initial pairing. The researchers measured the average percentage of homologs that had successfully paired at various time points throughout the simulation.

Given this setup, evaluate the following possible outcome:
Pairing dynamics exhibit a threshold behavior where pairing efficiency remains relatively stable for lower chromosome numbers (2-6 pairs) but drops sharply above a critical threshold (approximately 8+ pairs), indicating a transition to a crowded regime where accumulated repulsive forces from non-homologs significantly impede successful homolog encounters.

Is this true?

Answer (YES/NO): NO